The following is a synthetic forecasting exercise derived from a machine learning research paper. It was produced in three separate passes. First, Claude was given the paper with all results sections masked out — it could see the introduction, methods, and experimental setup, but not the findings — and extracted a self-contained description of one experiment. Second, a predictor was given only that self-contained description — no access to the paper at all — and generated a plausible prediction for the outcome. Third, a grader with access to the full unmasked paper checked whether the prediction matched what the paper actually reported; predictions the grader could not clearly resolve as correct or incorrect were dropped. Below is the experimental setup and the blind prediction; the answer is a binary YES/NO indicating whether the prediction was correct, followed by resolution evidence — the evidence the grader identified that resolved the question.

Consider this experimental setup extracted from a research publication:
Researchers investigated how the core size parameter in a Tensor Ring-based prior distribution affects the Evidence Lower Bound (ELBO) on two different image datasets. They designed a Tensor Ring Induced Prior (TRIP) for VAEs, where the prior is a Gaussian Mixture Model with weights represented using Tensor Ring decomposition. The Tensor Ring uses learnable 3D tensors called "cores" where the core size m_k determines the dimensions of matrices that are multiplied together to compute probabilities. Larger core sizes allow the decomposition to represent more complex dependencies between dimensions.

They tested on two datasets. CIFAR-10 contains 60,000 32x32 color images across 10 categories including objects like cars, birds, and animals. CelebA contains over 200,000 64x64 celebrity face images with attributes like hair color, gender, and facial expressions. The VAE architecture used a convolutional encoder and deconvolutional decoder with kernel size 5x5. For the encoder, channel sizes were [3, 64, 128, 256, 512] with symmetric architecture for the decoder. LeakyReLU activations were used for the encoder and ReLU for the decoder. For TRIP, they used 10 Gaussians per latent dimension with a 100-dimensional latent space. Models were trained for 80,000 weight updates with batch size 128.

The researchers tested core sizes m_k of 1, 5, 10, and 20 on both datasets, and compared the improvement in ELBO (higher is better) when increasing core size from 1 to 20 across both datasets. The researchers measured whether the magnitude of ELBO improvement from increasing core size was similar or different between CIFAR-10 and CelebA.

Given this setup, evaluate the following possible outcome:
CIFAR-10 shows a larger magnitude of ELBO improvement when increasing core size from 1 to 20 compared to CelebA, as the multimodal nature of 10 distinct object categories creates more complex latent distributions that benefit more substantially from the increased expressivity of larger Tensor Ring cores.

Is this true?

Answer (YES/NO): NO